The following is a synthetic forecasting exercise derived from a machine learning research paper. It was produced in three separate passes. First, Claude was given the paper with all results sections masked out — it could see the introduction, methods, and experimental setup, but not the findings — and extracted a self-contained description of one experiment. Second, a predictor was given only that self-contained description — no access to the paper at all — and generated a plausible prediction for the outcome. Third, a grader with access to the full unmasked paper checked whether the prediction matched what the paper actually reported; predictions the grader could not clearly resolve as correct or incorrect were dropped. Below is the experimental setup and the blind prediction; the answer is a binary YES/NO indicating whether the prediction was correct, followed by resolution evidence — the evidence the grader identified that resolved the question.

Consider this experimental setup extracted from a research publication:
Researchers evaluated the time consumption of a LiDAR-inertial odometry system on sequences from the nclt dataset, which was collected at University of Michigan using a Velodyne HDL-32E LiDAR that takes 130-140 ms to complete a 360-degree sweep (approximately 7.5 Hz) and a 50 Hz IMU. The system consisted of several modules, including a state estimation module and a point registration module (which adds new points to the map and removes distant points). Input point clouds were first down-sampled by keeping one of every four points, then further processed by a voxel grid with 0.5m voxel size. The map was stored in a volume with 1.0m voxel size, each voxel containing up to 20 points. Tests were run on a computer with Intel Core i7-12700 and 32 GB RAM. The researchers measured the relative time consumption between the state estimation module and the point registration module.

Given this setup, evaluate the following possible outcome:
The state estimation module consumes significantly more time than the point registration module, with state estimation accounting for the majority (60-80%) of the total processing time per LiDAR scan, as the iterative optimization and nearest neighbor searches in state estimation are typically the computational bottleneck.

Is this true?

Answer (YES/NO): NO